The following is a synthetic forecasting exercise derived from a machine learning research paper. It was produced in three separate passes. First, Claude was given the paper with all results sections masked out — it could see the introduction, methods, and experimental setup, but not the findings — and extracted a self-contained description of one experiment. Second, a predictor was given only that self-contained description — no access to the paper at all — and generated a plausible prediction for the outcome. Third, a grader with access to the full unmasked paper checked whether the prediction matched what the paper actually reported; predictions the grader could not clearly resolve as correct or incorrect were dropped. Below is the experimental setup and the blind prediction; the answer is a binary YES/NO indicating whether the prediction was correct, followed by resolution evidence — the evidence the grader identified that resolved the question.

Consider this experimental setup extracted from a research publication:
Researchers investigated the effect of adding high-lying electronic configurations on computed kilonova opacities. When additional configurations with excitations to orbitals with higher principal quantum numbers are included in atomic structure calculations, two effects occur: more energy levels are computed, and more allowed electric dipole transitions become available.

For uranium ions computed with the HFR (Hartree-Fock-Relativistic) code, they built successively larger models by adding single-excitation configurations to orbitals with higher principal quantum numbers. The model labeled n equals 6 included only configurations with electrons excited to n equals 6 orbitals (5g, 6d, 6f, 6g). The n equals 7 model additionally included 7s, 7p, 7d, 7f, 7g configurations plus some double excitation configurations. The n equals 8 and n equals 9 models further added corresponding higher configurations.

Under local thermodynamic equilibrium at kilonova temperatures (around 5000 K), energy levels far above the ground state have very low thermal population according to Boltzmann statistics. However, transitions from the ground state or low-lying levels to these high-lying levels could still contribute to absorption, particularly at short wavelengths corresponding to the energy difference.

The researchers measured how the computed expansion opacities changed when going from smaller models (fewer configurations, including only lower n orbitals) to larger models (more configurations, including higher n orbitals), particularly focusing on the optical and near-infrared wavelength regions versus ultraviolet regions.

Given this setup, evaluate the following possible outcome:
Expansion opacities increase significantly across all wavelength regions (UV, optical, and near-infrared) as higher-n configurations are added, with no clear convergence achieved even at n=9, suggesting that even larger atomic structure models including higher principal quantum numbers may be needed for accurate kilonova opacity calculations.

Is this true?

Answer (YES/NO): NO